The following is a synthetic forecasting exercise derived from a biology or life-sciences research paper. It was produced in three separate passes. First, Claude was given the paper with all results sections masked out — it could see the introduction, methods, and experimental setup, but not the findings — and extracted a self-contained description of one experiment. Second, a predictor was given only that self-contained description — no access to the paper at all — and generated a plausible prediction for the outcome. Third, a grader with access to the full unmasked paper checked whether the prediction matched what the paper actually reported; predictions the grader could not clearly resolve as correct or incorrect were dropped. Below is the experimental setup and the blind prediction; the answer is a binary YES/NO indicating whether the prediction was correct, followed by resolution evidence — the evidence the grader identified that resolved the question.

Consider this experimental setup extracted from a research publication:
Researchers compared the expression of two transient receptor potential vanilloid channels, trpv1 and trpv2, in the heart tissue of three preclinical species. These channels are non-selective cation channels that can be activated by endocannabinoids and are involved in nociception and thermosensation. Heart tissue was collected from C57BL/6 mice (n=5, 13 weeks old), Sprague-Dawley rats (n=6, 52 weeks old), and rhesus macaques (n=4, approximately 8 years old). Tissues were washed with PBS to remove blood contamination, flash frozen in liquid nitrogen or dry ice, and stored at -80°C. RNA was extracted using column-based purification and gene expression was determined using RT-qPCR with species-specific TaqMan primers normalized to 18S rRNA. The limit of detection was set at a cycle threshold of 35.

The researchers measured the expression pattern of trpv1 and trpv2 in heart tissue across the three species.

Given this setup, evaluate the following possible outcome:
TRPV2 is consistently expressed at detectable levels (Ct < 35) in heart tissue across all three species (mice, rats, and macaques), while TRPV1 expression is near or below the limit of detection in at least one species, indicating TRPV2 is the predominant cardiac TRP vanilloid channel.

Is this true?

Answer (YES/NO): NO